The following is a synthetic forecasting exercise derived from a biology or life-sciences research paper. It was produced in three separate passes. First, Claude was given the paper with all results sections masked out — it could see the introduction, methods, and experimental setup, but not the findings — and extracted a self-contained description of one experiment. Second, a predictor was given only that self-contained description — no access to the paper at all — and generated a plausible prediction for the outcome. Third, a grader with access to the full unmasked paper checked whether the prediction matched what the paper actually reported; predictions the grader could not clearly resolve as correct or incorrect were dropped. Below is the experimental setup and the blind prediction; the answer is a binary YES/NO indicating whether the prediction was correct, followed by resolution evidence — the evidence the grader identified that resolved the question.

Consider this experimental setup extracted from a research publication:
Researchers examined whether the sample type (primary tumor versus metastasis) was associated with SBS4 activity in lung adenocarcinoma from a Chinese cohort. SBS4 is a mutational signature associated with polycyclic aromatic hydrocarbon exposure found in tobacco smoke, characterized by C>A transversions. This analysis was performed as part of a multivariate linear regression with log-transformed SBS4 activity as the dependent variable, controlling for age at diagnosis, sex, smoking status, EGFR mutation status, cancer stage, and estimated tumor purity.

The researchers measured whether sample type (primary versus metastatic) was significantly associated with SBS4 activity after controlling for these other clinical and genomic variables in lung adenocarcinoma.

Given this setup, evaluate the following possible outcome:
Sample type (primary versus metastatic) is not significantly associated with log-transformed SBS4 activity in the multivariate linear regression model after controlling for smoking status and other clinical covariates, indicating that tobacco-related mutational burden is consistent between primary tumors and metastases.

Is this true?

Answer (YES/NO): NO